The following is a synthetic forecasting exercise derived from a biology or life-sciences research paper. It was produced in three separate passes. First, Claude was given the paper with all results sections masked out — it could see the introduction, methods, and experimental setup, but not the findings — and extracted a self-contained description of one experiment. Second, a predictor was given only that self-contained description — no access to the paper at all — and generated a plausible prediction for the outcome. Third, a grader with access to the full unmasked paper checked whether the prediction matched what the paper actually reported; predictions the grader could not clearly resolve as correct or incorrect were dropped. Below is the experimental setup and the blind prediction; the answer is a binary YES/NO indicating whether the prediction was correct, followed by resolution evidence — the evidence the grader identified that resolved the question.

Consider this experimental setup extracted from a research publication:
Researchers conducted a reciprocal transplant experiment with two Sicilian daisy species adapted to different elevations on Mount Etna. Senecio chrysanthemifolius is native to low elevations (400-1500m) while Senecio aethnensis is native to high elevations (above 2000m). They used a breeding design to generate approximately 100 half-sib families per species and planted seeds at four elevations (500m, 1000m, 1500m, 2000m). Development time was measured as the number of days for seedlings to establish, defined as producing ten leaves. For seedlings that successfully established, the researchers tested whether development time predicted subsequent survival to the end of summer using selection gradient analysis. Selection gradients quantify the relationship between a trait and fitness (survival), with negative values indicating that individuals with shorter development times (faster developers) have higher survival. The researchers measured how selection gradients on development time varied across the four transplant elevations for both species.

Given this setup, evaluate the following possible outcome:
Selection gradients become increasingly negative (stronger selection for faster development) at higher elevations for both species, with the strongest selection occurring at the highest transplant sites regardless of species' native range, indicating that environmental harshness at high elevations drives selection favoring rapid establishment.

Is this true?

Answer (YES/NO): NO